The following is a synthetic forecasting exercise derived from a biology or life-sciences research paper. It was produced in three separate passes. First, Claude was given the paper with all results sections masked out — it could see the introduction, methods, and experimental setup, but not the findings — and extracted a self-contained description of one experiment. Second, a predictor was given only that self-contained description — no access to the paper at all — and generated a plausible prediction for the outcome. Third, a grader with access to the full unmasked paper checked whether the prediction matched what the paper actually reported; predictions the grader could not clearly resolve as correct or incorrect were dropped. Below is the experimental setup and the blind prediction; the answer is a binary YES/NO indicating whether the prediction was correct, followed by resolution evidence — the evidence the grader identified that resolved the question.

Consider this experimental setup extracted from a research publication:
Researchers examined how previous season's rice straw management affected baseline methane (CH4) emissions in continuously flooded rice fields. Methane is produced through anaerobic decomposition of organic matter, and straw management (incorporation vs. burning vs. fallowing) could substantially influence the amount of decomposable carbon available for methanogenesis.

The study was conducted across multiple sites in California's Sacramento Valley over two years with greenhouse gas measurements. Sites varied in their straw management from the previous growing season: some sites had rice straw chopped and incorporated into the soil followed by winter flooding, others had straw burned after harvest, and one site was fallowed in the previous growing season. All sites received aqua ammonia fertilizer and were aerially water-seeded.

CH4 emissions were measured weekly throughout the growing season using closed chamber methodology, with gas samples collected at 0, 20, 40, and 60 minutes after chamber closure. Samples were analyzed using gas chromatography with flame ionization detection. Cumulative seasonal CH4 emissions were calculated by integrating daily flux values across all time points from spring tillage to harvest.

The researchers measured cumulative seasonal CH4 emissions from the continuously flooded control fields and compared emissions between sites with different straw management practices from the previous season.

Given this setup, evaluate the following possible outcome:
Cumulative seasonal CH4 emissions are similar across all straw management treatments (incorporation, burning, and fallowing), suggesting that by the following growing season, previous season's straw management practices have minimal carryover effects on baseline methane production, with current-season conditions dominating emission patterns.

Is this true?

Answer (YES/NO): NO